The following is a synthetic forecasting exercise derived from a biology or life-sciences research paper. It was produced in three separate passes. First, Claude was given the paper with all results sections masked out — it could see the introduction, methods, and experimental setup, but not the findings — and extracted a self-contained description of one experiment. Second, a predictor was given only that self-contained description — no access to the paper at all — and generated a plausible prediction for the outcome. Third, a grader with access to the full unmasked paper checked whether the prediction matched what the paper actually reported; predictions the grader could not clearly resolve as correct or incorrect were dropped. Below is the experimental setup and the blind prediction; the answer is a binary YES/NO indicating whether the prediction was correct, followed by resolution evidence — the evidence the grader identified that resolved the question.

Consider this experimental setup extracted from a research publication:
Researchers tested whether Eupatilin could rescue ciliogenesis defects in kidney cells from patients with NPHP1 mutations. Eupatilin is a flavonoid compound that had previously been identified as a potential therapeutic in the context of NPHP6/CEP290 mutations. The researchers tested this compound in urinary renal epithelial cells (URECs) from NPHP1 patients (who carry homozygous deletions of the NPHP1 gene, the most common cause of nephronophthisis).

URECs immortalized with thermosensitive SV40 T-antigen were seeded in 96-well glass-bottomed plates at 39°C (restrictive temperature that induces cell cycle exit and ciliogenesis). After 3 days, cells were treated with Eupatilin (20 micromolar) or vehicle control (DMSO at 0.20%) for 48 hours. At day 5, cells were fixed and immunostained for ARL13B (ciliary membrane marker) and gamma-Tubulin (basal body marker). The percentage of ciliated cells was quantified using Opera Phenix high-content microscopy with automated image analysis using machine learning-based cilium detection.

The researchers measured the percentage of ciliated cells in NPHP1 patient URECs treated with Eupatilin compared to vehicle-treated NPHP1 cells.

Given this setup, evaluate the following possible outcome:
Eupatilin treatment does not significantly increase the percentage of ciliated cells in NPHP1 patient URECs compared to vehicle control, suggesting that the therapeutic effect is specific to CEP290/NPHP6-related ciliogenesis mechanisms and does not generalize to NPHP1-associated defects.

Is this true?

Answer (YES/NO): NO